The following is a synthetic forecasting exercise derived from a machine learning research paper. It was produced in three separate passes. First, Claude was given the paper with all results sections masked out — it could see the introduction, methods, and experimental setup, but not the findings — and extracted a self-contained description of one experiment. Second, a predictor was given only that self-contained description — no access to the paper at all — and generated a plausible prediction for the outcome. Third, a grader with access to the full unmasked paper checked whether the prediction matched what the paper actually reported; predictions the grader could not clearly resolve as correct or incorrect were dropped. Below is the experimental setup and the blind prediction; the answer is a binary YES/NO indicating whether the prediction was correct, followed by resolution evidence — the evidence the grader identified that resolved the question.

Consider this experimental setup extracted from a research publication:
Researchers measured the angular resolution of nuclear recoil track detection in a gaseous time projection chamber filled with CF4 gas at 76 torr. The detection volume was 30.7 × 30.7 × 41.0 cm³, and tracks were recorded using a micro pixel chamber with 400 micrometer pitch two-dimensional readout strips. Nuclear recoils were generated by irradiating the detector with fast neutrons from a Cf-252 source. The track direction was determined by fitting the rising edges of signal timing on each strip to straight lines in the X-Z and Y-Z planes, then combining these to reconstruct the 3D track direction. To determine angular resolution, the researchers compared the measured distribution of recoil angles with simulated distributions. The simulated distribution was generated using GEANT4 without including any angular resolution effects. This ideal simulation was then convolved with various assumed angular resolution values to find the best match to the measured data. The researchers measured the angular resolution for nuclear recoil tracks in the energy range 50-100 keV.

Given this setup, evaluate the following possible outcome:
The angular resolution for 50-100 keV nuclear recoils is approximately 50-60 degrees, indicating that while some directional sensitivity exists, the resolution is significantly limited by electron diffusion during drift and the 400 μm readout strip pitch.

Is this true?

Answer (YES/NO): NO